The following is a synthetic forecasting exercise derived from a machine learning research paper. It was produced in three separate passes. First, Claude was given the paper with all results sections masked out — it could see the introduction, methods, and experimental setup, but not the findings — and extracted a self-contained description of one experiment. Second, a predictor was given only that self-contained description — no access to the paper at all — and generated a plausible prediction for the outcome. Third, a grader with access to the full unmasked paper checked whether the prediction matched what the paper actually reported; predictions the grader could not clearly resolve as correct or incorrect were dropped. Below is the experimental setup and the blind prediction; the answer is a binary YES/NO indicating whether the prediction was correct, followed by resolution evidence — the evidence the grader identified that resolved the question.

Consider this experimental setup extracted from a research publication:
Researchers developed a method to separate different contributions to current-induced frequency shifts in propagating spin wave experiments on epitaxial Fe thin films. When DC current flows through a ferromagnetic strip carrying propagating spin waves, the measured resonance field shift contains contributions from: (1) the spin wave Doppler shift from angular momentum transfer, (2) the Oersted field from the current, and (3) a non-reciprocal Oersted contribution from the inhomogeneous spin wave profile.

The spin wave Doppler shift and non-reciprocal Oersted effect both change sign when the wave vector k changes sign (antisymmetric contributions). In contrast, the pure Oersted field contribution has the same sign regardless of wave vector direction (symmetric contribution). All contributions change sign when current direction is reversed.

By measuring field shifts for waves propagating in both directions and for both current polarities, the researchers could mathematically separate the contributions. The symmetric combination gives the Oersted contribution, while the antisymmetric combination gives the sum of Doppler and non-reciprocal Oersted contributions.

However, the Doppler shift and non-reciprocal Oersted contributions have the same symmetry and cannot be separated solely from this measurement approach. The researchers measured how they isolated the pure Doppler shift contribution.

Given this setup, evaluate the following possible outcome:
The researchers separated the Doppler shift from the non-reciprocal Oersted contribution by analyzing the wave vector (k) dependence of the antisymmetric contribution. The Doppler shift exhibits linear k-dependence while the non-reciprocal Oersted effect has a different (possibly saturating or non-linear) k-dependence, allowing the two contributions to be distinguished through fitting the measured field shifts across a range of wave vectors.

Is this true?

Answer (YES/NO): NO